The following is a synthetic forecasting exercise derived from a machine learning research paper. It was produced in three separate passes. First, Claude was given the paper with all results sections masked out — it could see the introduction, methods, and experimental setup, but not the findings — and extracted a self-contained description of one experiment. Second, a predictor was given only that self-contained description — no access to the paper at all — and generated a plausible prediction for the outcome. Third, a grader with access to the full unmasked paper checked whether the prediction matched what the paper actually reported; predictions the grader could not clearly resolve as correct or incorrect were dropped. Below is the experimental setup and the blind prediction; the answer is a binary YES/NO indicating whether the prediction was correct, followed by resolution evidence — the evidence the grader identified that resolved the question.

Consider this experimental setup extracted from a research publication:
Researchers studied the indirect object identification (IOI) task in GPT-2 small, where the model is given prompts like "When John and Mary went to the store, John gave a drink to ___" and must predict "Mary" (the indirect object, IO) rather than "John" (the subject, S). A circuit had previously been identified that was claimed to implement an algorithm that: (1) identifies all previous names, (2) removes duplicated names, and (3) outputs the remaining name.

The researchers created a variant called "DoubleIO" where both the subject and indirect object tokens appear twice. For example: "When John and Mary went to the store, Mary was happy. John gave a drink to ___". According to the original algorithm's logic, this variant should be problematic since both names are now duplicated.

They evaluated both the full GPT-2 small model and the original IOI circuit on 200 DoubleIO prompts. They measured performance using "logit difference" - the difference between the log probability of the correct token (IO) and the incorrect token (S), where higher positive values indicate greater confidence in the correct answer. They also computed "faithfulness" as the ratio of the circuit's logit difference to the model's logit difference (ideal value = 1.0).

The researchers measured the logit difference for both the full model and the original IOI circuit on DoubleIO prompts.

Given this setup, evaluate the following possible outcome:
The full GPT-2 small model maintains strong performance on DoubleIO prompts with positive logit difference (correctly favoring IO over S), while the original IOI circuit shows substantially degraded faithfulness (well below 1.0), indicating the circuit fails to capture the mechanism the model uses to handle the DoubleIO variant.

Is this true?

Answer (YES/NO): NO